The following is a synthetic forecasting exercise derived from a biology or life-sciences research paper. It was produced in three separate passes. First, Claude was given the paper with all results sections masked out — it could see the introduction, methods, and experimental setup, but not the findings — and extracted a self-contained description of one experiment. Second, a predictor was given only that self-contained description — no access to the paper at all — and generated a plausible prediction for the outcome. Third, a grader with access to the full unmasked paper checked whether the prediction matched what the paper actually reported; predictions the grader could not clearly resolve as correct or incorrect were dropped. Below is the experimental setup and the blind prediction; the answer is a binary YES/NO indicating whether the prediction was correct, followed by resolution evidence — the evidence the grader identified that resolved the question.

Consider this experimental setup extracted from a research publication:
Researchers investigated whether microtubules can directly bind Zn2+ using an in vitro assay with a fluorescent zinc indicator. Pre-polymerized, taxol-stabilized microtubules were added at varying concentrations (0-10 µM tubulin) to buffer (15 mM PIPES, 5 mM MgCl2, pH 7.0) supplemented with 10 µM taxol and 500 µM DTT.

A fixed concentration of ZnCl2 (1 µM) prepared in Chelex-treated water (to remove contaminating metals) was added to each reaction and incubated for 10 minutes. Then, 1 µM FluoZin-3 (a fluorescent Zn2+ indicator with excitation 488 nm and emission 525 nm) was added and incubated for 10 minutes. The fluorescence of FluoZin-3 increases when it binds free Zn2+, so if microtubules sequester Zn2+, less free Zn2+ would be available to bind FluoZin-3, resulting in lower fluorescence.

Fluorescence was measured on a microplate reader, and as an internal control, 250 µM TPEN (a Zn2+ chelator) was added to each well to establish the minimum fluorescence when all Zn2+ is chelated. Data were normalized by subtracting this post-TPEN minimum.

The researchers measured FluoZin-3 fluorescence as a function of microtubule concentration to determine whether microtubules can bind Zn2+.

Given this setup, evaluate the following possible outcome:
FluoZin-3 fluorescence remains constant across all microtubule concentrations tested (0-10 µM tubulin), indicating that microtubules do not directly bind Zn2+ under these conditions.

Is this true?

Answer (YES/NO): NO